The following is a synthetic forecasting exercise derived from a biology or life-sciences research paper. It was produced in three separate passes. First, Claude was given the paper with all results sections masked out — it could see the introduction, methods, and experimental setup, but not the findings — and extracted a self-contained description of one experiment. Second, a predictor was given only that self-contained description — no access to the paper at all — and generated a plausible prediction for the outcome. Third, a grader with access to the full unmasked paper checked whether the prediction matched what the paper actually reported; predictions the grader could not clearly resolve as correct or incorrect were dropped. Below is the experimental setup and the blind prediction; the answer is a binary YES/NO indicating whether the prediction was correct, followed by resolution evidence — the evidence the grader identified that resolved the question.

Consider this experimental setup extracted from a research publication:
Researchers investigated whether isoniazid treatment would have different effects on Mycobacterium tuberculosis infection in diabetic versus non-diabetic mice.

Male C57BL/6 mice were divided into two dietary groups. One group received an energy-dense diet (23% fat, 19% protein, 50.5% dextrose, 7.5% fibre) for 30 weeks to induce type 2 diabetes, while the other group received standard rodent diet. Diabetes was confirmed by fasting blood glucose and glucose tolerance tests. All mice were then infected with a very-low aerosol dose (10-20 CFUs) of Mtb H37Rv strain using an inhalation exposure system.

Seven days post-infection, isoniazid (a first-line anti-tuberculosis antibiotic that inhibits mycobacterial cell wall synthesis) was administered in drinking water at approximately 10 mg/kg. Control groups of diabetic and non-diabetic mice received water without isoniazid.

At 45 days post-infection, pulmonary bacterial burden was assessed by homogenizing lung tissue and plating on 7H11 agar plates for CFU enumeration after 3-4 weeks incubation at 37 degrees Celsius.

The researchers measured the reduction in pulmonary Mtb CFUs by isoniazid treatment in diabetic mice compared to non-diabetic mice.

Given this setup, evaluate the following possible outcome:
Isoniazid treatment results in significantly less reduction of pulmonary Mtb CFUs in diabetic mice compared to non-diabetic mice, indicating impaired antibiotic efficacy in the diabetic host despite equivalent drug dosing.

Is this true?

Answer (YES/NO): NO